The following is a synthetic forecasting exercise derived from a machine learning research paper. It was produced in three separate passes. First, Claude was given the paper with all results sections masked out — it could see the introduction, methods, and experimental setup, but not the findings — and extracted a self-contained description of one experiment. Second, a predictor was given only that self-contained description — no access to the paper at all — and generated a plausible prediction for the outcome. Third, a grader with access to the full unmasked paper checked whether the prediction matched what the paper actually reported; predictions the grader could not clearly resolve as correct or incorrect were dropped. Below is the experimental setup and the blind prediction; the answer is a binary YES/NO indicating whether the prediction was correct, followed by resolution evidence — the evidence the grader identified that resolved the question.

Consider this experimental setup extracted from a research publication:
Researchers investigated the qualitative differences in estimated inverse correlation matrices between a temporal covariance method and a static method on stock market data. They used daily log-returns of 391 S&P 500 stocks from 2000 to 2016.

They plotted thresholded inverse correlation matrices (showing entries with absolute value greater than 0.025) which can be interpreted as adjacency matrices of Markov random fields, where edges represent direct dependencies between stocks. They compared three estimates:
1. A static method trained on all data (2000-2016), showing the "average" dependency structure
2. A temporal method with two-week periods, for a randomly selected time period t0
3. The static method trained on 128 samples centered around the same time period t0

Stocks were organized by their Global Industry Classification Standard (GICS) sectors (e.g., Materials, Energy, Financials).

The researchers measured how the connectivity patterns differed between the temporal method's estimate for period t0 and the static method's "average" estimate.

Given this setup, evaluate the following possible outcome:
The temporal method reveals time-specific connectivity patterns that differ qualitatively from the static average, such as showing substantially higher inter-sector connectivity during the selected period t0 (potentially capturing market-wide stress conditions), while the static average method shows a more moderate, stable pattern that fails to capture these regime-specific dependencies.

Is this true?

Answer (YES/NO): NO